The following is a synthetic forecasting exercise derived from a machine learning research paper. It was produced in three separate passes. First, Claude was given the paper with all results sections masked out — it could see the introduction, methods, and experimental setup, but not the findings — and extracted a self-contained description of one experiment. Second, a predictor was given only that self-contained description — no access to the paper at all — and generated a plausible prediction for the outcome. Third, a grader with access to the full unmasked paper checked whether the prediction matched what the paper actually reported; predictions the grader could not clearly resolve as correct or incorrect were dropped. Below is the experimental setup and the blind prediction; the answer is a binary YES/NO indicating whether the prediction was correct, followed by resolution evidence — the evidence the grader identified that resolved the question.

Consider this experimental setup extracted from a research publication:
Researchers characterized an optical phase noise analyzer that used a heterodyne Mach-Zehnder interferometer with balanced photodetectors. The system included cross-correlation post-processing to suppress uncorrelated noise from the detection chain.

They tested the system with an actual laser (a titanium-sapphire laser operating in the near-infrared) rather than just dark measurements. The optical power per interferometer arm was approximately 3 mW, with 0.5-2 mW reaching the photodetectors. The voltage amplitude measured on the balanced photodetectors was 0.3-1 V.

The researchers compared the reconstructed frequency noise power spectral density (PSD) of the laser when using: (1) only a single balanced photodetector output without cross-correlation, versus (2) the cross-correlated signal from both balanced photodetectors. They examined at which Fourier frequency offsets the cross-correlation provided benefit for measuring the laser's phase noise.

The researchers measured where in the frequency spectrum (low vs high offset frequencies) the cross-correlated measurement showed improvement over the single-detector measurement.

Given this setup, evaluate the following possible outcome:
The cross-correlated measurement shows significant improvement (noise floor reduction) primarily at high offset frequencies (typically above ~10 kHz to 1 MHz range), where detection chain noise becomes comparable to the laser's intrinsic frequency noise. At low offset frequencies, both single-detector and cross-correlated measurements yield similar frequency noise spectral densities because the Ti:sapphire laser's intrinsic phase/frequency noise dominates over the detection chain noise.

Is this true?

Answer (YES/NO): YES